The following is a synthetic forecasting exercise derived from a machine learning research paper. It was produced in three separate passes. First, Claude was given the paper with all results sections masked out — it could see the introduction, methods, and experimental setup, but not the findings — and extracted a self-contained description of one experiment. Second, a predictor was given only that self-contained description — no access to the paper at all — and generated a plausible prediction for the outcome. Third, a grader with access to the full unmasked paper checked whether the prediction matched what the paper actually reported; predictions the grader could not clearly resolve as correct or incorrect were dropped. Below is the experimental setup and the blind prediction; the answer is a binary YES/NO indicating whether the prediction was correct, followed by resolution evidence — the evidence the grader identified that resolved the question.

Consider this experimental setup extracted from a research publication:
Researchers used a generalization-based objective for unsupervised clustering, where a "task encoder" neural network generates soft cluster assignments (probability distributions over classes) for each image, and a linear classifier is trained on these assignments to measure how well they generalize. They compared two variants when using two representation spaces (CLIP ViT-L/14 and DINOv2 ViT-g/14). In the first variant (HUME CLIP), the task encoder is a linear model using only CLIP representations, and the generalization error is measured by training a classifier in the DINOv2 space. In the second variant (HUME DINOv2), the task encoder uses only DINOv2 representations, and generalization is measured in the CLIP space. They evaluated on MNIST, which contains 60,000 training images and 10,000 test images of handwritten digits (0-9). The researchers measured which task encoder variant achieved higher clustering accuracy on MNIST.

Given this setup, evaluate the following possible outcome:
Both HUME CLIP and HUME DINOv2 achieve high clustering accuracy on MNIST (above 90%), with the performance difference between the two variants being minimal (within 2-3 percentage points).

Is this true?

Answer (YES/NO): NO